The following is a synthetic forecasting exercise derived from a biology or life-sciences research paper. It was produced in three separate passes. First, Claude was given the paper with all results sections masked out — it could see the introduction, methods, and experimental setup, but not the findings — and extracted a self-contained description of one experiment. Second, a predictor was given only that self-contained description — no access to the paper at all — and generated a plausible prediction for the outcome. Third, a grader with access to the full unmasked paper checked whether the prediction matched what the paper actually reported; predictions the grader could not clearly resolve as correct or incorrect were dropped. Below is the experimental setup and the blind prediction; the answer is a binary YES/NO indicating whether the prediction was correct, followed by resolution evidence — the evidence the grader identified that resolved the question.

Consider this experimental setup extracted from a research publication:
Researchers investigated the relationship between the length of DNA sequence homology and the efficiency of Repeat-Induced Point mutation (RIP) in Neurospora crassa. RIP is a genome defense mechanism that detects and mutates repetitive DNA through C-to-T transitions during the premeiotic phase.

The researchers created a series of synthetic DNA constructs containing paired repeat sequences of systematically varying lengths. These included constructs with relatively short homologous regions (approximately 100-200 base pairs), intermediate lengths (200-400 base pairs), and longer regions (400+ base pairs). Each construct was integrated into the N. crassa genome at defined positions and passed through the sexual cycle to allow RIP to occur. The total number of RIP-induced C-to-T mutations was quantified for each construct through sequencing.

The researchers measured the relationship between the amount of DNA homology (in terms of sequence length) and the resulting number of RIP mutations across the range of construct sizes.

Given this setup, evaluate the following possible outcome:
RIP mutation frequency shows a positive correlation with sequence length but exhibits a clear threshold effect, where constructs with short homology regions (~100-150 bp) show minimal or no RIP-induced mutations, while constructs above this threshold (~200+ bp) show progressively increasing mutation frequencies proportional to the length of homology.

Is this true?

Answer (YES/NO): YES